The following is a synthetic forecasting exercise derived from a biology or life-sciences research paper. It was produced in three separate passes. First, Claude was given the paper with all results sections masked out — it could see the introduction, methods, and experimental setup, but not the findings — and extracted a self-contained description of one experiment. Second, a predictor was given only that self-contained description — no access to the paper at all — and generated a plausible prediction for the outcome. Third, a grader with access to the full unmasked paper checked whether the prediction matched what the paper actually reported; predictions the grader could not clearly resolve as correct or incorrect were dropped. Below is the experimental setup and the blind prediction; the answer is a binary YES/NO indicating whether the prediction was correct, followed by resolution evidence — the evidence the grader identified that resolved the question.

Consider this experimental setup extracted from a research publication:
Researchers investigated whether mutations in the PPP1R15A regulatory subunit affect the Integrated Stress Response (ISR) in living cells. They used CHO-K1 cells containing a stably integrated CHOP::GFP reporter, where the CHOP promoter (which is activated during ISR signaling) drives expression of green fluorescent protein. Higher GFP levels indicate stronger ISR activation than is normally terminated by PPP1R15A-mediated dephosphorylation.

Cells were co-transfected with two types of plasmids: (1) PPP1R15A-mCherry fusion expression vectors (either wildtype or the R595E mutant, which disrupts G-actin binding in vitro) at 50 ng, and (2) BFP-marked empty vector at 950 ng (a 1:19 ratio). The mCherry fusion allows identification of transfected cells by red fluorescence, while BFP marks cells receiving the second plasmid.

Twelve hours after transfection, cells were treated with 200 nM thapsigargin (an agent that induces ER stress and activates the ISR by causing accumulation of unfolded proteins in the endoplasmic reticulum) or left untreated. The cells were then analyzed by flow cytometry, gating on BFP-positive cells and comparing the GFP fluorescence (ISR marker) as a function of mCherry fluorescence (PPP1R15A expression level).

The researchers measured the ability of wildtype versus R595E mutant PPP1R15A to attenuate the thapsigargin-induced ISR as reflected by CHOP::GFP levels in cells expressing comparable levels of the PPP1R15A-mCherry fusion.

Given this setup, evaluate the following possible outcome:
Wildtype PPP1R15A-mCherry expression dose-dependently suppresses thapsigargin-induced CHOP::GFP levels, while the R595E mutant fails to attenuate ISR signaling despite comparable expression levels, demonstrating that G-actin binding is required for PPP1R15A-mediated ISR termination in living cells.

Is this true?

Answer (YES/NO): NO